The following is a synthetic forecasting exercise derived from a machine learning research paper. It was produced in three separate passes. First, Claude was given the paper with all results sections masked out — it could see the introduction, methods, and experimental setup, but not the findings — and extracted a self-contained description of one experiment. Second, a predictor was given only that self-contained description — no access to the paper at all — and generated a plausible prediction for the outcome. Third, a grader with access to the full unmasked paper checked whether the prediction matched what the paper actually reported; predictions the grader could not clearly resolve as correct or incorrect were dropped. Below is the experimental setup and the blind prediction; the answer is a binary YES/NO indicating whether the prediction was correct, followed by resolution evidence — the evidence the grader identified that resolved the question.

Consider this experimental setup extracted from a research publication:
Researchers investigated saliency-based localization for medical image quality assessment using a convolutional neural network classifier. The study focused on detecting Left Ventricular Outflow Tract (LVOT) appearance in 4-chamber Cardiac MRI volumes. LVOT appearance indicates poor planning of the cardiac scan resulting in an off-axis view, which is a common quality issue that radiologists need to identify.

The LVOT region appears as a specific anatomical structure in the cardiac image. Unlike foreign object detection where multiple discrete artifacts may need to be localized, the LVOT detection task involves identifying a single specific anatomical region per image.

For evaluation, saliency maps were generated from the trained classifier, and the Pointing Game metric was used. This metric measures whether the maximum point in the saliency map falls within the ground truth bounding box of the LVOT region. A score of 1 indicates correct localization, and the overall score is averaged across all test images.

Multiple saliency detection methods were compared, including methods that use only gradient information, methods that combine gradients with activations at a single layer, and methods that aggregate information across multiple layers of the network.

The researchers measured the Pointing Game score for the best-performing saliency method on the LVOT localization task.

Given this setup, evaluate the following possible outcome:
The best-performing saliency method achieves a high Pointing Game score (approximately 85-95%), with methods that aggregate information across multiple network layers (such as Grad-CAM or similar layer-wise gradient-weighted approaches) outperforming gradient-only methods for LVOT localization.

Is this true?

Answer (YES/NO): NO